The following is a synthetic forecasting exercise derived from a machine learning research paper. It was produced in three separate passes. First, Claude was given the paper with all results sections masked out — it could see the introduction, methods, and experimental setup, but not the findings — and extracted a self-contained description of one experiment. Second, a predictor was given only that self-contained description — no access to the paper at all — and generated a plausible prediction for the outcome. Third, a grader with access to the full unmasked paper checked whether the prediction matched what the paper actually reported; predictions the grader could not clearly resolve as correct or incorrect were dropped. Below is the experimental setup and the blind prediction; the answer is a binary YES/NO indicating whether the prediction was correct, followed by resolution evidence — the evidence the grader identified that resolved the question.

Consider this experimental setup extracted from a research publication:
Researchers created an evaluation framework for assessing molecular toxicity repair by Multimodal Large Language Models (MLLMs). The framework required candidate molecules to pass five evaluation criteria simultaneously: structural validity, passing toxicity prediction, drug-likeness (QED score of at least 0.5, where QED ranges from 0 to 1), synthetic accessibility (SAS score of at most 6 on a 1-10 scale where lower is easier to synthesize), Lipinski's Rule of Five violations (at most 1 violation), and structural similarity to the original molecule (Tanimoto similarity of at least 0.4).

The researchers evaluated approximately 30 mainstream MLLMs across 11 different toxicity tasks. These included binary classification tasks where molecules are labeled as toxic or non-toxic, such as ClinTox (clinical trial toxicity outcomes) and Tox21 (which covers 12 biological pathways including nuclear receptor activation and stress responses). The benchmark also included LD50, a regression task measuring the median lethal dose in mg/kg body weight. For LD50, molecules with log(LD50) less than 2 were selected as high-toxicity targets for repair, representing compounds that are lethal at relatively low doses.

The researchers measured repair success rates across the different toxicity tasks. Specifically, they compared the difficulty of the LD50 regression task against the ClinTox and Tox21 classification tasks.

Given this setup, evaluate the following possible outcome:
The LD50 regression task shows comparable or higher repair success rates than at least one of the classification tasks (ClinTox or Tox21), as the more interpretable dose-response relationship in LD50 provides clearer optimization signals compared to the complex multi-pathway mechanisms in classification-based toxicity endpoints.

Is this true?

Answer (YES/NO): NO